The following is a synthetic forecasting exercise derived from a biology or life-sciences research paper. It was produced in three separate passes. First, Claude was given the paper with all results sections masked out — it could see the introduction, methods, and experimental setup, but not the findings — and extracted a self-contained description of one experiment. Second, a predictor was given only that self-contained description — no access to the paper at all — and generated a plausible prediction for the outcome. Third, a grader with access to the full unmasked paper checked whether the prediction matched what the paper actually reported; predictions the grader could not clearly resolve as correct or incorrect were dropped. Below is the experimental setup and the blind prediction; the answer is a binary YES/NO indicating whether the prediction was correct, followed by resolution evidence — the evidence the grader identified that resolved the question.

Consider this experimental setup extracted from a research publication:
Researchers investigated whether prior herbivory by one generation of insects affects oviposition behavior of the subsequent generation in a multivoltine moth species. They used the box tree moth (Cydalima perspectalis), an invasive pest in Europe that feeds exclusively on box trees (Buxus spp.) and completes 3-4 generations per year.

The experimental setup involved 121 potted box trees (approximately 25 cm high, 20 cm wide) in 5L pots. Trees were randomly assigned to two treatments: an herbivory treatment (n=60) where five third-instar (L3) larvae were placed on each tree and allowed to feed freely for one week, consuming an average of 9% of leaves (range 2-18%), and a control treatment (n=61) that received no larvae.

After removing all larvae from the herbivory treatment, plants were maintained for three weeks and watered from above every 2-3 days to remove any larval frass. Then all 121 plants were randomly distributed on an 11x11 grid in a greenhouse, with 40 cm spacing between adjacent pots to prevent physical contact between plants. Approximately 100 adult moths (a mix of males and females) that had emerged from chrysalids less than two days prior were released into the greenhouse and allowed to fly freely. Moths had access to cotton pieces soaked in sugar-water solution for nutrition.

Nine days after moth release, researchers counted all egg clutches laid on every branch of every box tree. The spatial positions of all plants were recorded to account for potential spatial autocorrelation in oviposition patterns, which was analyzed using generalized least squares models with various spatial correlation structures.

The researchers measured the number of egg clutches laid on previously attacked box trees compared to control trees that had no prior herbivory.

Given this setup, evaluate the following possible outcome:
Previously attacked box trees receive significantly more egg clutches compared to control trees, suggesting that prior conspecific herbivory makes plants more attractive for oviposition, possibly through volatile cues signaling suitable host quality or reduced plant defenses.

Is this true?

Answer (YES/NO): NO